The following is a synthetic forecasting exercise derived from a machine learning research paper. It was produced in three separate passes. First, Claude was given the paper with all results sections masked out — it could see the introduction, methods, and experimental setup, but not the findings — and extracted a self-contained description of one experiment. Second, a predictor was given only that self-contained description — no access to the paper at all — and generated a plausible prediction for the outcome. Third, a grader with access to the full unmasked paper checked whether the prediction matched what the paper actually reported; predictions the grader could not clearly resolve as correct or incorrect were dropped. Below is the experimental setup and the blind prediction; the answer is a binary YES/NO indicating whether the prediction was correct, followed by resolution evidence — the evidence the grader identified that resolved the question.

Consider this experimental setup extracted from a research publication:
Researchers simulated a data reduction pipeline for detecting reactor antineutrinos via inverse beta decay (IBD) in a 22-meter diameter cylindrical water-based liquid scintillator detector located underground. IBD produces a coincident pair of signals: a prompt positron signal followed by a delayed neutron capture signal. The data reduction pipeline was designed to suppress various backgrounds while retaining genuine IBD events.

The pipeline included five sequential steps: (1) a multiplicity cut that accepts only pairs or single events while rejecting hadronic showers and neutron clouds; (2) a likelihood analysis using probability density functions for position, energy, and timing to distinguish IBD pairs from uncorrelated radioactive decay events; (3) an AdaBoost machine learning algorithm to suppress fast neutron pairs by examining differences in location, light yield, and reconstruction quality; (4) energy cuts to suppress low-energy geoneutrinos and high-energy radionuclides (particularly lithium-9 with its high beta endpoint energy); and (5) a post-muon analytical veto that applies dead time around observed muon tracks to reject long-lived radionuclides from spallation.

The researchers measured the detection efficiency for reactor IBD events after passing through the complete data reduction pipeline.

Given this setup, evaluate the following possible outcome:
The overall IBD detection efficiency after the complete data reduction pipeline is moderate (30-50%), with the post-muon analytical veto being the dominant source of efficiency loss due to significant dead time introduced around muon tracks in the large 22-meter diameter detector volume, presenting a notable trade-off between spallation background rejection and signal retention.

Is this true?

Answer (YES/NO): NO